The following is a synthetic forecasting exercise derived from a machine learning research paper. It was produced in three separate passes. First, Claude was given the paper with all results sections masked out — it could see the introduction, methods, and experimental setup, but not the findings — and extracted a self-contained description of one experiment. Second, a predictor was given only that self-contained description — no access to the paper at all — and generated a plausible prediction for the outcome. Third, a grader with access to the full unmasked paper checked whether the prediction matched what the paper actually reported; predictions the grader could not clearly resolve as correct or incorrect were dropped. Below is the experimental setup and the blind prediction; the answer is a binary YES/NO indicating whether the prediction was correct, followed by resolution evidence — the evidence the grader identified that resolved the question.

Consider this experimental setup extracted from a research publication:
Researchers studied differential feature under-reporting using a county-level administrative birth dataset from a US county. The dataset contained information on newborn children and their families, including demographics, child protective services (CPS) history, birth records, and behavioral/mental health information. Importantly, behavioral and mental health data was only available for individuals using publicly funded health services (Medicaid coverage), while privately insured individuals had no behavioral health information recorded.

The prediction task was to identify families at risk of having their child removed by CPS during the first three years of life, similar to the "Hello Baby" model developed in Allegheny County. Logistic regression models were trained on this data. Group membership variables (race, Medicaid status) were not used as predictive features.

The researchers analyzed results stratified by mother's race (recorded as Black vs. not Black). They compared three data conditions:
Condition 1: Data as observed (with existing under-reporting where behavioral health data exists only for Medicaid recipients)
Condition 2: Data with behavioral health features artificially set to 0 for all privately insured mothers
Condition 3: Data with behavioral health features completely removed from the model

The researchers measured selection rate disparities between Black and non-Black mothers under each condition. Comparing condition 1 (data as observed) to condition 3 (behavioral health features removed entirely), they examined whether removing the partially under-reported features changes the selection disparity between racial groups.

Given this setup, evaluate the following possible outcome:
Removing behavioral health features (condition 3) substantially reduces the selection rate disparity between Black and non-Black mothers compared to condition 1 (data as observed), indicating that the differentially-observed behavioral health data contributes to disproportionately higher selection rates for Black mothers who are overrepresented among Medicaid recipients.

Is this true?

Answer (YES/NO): NO